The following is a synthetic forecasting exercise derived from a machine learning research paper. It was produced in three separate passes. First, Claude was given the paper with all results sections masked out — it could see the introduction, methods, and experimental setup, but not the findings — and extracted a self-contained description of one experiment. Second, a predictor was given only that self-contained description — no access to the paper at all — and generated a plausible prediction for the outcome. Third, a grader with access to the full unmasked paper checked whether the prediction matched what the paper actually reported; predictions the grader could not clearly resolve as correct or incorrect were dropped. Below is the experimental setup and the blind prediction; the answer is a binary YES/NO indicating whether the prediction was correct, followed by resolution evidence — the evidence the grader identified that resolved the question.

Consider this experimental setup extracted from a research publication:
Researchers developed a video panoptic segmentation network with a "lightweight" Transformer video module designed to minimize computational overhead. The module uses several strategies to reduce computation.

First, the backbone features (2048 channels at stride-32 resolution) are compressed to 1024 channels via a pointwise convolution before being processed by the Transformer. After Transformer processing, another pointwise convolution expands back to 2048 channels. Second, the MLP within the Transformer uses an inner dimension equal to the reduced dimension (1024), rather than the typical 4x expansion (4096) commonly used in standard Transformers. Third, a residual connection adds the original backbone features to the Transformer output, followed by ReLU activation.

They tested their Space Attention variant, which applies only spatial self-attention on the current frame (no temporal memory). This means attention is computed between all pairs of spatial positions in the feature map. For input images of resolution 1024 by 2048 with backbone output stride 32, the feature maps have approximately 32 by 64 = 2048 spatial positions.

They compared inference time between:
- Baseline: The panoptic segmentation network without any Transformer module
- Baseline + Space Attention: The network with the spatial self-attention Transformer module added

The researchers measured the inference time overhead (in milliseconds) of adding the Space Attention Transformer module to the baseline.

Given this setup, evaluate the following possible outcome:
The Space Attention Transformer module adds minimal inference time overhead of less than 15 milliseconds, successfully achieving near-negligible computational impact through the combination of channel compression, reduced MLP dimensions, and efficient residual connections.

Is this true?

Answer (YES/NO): YES